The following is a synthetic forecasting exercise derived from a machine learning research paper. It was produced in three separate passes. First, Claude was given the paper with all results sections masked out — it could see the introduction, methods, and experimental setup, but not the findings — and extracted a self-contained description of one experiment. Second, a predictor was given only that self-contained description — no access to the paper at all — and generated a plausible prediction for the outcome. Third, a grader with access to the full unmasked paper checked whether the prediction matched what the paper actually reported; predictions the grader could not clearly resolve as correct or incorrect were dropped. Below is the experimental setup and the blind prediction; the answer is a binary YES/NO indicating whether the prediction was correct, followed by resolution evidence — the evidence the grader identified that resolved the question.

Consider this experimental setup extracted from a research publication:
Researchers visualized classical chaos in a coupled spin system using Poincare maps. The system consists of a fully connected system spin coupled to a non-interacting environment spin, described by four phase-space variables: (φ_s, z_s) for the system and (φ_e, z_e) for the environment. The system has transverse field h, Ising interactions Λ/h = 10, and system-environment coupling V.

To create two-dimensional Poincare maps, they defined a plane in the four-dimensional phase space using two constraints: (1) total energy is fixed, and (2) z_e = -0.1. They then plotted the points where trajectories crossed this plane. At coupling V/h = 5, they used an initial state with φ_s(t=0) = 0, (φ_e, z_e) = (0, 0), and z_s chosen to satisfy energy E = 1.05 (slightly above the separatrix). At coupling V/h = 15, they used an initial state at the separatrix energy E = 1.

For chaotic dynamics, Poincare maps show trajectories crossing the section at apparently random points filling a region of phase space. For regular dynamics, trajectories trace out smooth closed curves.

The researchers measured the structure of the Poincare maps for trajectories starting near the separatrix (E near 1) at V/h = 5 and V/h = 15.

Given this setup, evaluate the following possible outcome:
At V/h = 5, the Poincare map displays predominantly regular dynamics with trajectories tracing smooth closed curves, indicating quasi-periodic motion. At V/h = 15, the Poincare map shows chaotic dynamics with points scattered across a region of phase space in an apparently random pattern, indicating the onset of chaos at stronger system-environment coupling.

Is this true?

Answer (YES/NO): NO